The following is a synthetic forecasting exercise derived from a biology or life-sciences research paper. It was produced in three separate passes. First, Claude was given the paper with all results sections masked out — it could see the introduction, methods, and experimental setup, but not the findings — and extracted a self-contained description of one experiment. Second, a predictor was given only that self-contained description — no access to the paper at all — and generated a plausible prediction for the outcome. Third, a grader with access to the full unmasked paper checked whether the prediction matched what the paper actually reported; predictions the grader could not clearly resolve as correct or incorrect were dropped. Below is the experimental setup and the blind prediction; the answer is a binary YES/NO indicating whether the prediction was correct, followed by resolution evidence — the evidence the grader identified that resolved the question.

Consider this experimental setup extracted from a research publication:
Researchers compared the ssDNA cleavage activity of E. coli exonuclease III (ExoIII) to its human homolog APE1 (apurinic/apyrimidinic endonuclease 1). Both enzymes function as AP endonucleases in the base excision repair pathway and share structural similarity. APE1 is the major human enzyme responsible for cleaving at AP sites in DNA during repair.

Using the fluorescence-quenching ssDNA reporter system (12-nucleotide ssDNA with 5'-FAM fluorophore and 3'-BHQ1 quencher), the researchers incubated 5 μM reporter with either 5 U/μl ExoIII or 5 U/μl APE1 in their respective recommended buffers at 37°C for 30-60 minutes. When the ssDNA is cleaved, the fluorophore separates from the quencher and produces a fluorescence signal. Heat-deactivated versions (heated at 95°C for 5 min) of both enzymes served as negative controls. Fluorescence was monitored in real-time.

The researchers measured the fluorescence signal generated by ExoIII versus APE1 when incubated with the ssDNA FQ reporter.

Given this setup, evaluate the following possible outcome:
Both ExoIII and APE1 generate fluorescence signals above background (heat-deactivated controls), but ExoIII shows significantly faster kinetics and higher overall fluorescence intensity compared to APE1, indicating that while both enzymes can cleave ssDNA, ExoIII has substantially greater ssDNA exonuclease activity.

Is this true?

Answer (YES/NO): YES